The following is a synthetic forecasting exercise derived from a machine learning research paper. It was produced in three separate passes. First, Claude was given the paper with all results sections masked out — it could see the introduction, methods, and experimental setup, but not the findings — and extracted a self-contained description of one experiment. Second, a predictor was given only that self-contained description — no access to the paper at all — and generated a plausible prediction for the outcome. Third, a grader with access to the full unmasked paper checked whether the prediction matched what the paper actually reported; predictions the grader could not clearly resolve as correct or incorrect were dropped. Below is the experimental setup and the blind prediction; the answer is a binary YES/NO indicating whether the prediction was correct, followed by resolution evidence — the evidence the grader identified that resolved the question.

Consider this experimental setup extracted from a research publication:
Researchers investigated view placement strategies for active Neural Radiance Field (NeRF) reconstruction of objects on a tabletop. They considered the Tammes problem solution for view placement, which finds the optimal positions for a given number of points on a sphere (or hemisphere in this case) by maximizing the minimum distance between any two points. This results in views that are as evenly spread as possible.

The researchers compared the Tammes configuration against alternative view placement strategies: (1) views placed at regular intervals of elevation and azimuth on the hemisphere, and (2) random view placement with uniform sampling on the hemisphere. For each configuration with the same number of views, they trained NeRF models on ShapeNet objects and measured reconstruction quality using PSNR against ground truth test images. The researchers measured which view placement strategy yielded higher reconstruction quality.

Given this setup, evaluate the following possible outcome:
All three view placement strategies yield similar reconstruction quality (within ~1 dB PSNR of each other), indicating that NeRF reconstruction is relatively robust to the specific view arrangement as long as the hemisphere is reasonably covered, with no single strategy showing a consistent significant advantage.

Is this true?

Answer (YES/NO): NO